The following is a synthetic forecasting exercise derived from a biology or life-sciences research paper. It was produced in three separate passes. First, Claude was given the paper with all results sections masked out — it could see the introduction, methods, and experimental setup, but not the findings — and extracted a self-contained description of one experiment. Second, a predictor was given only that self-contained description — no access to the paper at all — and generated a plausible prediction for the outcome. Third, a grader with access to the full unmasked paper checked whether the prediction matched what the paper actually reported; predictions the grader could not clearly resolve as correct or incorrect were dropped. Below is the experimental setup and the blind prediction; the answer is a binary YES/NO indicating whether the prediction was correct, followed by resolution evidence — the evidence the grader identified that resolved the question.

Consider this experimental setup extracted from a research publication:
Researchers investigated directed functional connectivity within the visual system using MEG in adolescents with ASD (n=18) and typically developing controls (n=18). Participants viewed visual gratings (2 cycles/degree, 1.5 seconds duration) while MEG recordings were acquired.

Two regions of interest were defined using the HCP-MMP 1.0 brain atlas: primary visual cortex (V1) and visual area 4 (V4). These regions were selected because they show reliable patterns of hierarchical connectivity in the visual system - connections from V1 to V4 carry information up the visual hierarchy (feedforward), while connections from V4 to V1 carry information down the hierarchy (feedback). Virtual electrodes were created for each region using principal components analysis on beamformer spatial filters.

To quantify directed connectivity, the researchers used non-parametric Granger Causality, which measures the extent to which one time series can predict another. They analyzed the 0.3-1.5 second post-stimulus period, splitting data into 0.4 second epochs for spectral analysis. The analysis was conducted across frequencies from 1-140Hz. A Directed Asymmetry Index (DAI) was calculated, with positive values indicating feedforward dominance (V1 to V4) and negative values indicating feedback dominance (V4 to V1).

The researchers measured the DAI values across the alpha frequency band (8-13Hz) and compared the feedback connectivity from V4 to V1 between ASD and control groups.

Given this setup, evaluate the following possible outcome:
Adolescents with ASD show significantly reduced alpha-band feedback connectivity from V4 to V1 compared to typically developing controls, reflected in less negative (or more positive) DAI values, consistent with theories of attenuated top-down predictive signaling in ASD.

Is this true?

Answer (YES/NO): YES